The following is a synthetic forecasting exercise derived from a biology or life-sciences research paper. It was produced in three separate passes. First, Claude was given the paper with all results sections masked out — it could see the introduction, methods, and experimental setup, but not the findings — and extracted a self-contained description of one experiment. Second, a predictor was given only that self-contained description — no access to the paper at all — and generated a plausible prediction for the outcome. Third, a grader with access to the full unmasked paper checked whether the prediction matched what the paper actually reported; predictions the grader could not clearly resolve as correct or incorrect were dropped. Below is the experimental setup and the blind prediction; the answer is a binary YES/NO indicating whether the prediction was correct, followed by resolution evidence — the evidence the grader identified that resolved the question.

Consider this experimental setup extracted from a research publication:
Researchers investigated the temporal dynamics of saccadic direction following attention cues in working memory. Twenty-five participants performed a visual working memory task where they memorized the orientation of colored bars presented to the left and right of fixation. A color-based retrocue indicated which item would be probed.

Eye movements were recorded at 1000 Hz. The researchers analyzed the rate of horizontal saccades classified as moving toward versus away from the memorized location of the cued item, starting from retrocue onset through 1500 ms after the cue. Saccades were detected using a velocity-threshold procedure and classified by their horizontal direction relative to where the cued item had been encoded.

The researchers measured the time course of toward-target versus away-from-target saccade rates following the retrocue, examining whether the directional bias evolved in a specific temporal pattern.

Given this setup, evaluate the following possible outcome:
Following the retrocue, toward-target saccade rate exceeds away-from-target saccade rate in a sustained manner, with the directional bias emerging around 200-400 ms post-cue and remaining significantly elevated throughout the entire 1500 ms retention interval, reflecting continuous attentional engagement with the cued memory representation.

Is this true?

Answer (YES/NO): NO